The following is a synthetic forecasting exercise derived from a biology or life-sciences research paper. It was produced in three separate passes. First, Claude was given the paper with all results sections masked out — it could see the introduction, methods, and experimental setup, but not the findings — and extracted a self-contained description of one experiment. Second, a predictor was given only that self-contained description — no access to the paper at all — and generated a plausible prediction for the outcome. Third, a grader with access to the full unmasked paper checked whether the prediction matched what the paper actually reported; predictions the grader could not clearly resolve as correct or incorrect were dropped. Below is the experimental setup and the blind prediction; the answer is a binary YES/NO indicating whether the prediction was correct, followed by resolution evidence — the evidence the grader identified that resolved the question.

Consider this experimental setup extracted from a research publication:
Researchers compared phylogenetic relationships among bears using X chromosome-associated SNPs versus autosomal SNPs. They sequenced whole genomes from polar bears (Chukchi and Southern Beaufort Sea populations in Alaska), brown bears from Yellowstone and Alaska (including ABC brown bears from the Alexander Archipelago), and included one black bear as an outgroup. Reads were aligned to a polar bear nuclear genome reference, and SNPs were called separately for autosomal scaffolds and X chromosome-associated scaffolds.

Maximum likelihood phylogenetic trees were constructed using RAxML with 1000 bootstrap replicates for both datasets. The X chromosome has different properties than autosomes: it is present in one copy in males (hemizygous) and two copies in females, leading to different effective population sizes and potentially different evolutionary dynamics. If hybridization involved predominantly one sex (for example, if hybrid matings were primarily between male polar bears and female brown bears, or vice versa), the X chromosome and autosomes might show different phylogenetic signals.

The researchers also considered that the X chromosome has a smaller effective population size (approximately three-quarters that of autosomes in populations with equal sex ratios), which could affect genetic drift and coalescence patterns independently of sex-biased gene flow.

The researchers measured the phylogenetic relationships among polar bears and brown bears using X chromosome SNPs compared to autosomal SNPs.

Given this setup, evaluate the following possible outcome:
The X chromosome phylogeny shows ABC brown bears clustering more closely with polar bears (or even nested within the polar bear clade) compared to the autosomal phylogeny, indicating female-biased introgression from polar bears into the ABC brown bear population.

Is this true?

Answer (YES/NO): NO